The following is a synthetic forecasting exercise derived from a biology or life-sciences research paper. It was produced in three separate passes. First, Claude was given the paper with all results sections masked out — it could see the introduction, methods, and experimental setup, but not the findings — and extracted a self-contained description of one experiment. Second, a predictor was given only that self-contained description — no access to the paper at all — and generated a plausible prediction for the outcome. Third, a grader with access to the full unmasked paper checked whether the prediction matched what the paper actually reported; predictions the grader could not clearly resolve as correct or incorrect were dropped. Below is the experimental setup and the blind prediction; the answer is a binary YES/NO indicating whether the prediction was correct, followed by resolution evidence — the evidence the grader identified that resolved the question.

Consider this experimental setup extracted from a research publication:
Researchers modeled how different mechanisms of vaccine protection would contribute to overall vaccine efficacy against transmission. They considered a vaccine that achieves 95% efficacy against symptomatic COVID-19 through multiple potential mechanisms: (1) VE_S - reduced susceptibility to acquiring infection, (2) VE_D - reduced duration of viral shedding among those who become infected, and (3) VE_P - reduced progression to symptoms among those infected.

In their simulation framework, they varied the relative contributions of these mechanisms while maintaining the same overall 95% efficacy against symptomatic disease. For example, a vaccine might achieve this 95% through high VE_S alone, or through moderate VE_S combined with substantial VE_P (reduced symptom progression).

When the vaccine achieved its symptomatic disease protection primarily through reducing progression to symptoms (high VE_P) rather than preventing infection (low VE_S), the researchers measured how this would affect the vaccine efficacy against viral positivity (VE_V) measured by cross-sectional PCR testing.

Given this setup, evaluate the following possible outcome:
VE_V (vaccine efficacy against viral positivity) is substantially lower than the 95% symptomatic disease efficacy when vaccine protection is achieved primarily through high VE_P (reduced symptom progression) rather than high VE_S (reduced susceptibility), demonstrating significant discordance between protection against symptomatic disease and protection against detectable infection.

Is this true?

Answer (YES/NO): YES